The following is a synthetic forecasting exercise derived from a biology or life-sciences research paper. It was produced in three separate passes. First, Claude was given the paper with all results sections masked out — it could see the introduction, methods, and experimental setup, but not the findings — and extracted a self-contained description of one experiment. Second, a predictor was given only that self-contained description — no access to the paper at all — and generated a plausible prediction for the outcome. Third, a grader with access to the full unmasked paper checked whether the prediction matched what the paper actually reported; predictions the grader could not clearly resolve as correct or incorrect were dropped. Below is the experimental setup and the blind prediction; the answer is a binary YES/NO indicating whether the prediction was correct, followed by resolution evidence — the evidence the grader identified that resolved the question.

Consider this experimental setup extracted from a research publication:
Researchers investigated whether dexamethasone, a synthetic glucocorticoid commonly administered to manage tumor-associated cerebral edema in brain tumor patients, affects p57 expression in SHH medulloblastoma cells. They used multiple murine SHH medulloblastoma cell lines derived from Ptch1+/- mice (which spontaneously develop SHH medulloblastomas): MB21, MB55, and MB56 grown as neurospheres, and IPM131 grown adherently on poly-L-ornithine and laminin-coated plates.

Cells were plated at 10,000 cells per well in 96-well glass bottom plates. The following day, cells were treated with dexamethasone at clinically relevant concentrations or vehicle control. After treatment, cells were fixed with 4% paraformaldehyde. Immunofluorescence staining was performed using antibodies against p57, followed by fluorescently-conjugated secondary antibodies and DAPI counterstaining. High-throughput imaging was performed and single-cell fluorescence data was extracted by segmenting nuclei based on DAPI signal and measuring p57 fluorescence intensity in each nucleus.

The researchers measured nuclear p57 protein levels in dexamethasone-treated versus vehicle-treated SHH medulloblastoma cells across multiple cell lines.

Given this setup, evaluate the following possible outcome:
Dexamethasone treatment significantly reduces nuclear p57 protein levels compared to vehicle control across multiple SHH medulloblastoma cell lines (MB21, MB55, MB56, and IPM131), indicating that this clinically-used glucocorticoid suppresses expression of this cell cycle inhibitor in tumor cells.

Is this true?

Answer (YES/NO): NO